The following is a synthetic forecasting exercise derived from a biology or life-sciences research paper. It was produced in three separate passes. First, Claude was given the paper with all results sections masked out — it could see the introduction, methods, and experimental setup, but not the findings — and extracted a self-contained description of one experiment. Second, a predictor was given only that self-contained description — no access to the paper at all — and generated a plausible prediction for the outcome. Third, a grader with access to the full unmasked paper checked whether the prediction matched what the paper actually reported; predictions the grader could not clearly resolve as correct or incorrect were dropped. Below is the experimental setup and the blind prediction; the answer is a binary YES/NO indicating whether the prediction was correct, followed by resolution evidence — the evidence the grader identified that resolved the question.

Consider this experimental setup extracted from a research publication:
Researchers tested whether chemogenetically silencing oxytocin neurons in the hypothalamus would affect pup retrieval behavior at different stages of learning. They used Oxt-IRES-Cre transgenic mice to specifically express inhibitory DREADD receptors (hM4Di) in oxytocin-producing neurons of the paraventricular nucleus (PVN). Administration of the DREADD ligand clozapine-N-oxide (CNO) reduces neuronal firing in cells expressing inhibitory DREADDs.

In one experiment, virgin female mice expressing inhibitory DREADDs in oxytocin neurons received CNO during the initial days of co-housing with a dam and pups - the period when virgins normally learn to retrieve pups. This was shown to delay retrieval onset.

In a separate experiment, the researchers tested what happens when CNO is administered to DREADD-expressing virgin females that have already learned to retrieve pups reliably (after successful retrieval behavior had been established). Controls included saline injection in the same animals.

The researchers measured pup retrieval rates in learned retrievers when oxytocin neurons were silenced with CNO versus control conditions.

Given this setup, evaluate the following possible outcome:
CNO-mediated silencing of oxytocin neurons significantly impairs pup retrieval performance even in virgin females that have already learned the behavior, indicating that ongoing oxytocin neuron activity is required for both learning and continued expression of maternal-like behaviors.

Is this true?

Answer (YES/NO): NO